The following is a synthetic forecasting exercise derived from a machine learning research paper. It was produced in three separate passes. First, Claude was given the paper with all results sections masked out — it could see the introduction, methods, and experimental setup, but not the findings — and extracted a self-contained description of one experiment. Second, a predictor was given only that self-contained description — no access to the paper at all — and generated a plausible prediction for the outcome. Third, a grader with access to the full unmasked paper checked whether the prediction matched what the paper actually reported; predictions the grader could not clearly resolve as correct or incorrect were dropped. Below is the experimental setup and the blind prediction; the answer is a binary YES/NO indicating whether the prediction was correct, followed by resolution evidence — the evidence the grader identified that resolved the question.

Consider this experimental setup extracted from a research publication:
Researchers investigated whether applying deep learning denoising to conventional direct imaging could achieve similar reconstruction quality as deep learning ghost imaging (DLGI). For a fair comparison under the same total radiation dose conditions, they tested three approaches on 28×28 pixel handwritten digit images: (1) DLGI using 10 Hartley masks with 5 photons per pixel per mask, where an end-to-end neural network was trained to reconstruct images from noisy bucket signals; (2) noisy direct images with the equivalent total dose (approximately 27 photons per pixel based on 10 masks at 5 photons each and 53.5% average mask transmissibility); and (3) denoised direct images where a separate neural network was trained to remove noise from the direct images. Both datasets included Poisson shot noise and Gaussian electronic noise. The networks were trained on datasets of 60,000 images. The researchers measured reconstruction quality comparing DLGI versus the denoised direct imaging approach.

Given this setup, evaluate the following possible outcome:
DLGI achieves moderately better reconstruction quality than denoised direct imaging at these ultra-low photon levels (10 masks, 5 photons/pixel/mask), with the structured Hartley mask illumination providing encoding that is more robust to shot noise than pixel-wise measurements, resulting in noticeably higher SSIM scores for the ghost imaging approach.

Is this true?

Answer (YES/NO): NO